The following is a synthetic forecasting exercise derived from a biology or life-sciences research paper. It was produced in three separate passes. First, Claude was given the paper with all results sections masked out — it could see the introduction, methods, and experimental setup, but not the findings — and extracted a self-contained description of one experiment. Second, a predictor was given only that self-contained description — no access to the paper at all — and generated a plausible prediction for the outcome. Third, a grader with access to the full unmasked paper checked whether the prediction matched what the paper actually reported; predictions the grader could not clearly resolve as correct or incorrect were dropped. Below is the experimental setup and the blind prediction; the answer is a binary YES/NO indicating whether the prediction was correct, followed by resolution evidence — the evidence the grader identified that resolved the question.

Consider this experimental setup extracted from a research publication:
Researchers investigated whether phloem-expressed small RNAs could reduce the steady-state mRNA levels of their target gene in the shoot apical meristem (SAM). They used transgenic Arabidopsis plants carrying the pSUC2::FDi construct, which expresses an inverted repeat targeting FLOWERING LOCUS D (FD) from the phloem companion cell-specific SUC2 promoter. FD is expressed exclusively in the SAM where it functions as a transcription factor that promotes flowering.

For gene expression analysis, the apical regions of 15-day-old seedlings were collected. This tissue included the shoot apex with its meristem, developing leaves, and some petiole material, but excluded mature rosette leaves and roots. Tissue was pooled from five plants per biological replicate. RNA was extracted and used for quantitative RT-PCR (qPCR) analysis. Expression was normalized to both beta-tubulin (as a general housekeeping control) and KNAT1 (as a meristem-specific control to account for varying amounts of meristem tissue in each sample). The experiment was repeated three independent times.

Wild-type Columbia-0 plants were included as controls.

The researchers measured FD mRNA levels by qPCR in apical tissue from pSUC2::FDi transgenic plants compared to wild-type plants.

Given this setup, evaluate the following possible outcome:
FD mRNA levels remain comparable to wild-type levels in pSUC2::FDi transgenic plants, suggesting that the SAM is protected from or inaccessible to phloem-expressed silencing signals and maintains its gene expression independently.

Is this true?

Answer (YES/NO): NO